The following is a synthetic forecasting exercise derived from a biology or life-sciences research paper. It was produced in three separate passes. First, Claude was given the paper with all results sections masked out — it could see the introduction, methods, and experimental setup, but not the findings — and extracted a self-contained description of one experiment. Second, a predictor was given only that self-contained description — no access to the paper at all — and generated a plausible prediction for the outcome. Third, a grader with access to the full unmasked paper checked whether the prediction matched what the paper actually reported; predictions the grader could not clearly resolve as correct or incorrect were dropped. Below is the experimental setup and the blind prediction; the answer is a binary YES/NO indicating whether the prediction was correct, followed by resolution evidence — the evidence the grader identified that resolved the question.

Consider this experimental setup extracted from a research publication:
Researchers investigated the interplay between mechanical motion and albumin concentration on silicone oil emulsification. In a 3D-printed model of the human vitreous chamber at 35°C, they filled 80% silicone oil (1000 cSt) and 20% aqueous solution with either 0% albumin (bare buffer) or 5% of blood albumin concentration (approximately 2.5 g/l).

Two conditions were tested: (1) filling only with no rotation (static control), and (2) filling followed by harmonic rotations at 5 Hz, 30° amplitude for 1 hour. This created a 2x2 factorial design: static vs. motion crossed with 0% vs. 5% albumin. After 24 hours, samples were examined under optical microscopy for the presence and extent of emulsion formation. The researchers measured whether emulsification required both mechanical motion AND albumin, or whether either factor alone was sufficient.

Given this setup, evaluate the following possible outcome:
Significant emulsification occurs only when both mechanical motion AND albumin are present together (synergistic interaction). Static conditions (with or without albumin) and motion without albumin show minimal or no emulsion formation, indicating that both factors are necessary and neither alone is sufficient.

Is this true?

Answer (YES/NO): YES